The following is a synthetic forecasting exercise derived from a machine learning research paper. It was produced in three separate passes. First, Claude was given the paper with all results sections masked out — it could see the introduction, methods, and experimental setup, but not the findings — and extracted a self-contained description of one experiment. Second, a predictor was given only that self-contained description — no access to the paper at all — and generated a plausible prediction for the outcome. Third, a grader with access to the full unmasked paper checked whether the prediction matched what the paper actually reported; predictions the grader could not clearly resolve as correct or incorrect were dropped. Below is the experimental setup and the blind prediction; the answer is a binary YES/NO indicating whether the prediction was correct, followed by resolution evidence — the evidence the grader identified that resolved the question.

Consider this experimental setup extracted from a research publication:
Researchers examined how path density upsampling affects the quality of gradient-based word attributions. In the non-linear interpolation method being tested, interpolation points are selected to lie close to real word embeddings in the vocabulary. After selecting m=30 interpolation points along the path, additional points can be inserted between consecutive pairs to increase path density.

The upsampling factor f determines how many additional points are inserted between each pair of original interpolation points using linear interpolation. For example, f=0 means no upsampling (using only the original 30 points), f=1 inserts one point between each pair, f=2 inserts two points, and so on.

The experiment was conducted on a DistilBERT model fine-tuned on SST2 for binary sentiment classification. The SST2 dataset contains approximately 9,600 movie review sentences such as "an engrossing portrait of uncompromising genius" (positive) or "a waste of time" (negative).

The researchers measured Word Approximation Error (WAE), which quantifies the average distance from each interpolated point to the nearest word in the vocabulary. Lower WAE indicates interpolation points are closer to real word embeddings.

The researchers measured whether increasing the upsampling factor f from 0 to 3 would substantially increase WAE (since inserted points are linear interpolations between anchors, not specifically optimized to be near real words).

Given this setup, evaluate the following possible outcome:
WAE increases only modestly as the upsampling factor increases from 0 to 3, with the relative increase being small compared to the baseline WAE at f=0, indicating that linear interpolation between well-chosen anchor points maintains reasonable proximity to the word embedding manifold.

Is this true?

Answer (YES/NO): YES